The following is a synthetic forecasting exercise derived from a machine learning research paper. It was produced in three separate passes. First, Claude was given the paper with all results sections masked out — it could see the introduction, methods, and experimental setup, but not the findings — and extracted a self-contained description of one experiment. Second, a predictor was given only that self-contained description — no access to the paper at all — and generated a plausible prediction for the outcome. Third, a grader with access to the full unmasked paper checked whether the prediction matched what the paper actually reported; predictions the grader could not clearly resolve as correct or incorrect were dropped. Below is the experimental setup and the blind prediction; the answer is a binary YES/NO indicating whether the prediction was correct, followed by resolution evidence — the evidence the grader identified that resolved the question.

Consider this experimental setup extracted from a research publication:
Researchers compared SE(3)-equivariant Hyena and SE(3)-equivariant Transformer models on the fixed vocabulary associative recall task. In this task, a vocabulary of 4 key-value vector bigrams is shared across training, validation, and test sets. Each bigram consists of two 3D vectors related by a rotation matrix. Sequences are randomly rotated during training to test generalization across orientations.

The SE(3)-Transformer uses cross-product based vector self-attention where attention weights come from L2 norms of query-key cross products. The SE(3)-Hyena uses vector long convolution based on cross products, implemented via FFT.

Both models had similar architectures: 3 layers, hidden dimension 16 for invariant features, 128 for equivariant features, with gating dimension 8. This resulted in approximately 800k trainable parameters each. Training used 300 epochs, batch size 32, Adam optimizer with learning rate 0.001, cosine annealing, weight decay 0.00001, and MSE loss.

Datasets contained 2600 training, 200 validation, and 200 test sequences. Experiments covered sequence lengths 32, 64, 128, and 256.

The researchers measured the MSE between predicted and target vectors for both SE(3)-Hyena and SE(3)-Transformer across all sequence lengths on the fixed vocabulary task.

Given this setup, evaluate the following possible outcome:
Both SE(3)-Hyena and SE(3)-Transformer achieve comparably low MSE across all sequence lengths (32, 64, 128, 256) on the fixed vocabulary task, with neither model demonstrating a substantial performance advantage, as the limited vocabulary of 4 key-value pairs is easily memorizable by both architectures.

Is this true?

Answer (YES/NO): YES